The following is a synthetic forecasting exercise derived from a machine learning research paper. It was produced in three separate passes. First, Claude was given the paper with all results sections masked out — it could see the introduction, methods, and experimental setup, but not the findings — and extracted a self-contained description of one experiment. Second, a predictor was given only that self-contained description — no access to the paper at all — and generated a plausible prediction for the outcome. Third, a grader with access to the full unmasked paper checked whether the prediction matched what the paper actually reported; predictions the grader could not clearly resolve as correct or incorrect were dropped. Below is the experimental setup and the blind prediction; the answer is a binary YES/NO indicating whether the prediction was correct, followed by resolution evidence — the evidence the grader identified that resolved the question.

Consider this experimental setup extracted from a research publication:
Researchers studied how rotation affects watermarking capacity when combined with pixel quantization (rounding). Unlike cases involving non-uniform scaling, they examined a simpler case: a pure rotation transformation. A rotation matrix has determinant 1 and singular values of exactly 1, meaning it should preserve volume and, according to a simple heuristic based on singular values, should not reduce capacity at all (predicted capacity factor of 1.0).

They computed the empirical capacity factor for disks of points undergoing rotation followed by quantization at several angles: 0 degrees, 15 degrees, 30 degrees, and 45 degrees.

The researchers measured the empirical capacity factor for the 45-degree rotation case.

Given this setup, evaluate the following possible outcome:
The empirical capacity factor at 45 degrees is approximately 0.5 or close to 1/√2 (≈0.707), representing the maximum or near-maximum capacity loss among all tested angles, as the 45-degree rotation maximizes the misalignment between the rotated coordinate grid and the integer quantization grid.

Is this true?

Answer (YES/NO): NO